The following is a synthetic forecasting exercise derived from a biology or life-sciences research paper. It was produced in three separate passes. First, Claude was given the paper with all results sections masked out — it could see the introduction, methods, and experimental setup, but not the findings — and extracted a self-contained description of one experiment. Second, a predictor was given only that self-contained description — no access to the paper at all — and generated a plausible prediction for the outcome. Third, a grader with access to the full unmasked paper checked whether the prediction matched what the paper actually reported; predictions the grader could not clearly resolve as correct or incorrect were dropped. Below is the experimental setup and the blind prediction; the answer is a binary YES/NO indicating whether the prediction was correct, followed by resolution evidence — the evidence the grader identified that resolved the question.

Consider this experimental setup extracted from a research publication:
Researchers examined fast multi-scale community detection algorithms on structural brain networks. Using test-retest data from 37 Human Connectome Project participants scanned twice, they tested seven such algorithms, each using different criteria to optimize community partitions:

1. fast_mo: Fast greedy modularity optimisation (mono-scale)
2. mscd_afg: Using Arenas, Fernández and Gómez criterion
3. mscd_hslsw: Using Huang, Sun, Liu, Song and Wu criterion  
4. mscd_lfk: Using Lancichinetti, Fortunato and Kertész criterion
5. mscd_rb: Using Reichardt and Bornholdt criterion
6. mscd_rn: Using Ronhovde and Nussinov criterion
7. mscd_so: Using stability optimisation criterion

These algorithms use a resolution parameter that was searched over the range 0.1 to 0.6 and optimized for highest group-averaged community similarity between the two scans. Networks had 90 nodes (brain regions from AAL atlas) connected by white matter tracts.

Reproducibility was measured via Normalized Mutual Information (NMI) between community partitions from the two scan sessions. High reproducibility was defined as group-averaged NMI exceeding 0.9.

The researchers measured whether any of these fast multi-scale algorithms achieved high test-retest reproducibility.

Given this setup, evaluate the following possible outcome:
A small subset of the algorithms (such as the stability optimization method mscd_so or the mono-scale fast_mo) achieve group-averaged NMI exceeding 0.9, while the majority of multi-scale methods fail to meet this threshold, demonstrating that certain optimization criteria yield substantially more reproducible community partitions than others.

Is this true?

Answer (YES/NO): NO